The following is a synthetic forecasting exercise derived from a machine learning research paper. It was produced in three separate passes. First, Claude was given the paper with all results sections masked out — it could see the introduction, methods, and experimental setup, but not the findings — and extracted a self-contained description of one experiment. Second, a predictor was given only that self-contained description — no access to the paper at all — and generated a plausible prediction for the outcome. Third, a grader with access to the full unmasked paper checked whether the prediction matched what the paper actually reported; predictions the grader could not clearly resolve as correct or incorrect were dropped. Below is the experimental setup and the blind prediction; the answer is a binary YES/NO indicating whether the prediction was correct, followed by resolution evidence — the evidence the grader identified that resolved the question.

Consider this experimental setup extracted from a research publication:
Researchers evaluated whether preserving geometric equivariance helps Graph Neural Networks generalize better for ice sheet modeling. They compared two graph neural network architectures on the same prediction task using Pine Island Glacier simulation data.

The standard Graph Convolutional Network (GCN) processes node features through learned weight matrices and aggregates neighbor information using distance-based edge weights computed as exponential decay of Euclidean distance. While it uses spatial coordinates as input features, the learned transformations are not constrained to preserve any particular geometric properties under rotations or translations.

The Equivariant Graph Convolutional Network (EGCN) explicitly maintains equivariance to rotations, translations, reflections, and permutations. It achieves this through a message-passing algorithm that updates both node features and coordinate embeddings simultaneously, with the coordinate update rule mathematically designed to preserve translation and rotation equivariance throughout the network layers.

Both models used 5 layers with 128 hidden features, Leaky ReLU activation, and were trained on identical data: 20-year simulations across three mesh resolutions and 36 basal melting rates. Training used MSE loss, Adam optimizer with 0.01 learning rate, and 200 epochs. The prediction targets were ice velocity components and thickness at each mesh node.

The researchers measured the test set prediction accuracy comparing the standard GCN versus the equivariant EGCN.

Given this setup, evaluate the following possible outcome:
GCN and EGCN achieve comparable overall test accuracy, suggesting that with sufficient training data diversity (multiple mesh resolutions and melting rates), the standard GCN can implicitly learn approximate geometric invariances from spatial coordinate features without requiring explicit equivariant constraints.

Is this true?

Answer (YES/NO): NO